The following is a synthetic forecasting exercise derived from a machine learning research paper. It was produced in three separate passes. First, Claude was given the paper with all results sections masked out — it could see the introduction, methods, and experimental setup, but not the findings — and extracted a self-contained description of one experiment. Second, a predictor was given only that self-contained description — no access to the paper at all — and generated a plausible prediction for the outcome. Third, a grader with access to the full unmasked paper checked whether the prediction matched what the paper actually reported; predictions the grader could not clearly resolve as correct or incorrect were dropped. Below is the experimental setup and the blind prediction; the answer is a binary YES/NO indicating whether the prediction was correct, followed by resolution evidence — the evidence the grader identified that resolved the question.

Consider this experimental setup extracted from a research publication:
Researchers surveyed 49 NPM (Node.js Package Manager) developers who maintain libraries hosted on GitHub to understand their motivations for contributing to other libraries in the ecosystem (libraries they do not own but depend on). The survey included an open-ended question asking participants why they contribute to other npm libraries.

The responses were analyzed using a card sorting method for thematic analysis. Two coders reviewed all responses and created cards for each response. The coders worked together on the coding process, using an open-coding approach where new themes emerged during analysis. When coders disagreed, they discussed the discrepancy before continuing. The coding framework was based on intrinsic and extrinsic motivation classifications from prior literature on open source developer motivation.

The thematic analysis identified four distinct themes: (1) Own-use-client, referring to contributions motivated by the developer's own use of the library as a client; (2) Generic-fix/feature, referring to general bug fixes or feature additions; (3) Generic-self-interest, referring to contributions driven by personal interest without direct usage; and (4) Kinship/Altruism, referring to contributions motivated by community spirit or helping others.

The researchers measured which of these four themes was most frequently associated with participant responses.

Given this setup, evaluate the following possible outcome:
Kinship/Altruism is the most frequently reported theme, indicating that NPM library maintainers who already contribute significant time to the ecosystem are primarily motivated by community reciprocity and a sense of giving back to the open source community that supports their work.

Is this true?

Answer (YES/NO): NO